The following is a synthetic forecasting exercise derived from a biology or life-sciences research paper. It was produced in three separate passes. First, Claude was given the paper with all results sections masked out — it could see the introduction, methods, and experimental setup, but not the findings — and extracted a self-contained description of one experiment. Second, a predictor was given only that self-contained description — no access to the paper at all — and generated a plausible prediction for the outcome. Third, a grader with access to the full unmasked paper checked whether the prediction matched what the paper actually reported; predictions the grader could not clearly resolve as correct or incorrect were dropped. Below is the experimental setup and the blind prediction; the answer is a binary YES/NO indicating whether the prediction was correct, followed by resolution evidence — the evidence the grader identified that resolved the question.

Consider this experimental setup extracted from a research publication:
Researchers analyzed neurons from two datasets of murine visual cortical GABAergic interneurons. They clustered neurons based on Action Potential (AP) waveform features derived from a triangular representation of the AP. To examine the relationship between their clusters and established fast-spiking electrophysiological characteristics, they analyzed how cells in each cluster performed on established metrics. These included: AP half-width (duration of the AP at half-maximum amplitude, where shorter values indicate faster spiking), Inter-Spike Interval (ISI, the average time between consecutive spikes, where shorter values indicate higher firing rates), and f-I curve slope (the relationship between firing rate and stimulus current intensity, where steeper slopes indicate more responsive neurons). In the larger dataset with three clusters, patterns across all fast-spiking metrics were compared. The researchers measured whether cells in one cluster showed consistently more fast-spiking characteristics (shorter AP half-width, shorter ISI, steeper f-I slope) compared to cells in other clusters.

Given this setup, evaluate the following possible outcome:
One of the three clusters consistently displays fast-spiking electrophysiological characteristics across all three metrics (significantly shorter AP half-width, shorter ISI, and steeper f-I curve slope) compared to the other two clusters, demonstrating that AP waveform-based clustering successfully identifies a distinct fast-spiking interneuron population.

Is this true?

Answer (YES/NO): YES